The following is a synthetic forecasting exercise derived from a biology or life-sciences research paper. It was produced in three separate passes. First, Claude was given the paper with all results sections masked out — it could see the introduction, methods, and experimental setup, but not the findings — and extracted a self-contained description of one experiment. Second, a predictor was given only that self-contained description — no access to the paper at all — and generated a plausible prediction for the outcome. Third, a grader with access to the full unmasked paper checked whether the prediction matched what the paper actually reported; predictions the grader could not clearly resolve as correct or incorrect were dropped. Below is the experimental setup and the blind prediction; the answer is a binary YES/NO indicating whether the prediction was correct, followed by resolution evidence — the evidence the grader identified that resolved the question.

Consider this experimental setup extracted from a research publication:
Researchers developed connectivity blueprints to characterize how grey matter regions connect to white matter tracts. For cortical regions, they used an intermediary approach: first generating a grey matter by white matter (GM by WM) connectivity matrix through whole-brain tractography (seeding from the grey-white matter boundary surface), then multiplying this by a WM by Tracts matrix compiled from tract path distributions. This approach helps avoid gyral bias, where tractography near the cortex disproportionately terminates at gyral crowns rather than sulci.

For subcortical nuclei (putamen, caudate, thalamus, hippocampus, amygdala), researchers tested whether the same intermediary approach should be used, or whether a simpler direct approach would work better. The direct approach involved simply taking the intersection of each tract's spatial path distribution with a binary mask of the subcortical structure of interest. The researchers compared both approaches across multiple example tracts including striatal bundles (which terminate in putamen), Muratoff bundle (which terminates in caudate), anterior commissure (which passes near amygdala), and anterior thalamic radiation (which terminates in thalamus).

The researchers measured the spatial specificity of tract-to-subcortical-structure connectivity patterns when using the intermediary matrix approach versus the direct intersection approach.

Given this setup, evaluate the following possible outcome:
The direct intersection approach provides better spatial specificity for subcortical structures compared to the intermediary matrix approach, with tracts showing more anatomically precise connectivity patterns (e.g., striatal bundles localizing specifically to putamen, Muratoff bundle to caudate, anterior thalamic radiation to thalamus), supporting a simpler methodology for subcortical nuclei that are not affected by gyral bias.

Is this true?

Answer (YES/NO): YES